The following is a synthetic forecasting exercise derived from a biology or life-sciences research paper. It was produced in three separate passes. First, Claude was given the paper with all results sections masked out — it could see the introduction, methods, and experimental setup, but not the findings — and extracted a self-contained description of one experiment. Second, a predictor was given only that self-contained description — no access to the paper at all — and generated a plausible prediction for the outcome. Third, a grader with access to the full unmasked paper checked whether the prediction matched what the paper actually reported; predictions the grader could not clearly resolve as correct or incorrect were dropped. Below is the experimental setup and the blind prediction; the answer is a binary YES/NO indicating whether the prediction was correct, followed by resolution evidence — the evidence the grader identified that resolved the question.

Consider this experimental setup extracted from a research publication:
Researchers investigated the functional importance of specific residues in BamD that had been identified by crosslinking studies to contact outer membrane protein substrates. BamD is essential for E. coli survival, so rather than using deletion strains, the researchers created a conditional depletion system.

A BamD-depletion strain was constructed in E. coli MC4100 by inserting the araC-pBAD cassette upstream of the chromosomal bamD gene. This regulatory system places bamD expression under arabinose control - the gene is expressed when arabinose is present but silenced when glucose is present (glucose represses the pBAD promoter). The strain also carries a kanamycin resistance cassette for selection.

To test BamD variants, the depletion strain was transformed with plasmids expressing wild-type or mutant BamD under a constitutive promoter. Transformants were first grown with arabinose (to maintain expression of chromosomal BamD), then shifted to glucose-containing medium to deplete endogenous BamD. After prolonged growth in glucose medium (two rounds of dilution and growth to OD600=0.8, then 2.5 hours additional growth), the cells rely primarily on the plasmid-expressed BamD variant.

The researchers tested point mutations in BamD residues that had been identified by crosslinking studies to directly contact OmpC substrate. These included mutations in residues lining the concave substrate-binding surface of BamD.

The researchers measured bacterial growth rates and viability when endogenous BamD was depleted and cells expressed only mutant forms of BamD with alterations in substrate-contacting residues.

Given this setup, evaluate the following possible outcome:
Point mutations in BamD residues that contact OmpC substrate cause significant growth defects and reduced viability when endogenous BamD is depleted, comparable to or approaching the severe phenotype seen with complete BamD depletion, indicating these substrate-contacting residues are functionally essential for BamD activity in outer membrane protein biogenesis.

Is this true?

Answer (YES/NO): NO